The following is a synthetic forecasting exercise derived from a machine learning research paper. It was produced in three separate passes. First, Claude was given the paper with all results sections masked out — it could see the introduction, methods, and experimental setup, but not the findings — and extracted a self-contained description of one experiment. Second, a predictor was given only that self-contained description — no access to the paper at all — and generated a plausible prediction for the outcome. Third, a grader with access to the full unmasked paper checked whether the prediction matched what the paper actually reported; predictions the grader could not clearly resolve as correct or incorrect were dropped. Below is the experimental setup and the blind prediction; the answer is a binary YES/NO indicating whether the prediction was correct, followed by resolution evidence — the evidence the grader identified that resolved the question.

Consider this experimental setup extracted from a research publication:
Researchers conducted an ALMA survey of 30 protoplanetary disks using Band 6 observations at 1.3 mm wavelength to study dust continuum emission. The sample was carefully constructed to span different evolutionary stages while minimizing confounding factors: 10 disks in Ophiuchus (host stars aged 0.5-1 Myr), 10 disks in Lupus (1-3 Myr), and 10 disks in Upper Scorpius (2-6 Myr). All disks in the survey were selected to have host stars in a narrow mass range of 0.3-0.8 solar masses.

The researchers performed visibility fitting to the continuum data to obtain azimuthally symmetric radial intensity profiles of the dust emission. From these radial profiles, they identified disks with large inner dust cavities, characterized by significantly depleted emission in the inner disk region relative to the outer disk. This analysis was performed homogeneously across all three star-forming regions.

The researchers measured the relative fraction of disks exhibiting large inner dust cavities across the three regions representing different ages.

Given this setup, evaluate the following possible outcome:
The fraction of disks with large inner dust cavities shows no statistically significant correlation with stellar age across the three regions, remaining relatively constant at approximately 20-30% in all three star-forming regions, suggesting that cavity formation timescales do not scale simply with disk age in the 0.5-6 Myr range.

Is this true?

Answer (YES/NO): NO